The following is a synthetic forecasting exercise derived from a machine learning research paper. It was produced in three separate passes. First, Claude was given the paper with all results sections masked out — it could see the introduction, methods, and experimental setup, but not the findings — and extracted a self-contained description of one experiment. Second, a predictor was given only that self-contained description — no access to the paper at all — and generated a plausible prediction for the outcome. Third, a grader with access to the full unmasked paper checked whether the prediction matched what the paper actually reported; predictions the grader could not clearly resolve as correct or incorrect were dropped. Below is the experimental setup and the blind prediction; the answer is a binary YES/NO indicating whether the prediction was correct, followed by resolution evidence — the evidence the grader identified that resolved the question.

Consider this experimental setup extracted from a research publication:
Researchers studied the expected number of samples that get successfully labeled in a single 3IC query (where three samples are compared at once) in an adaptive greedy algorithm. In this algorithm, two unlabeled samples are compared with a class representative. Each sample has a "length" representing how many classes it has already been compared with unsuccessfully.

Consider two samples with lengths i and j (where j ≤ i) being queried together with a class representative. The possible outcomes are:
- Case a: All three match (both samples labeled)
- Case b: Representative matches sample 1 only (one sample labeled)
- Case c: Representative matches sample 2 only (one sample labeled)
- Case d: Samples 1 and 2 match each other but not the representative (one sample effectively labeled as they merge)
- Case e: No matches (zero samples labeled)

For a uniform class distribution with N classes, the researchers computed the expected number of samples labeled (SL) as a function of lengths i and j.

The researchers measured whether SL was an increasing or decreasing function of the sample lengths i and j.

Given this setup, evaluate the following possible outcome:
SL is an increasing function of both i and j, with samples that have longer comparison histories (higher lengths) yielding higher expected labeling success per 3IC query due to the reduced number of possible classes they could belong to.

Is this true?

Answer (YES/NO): YES